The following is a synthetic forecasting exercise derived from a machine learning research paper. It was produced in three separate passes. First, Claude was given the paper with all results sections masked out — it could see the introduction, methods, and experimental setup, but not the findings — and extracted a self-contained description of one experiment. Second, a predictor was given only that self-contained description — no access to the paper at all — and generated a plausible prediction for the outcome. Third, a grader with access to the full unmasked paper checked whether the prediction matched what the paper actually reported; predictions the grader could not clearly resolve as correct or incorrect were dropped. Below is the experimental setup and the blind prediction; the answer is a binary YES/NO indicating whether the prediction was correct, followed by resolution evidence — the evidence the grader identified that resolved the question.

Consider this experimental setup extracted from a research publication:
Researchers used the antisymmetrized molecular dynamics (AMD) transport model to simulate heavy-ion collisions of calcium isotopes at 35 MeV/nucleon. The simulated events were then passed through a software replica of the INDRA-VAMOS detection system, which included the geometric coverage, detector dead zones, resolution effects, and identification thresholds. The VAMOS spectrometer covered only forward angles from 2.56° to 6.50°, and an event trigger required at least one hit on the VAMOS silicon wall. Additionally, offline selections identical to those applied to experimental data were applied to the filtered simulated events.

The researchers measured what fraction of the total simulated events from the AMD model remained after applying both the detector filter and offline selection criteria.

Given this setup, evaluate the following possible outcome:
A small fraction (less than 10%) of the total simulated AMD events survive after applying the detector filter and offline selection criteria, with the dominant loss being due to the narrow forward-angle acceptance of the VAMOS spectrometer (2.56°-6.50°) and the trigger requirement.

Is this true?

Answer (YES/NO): NO